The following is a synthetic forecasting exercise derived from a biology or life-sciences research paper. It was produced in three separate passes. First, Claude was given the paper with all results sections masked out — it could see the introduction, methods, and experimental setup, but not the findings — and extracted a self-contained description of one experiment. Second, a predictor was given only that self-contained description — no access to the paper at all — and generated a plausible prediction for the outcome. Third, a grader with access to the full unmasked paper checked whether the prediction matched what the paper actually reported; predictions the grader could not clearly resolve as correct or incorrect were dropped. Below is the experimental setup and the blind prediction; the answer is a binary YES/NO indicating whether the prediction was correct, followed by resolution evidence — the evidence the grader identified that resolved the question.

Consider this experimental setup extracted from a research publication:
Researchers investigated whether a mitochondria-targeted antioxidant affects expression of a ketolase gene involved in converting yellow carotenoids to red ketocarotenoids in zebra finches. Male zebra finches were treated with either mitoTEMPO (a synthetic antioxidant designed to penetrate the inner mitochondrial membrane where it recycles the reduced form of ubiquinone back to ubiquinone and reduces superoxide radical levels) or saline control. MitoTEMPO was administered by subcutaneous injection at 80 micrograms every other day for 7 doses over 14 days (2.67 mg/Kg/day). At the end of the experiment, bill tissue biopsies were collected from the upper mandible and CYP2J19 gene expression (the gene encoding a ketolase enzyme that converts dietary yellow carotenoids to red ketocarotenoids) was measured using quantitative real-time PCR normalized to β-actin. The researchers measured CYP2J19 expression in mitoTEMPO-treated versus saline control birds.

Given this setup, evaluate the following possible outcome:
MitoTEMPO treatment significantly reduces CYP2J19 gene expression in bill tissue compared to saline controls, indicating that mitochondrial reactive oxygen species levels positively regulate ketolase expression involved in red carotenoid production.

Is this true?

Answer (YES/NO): YES